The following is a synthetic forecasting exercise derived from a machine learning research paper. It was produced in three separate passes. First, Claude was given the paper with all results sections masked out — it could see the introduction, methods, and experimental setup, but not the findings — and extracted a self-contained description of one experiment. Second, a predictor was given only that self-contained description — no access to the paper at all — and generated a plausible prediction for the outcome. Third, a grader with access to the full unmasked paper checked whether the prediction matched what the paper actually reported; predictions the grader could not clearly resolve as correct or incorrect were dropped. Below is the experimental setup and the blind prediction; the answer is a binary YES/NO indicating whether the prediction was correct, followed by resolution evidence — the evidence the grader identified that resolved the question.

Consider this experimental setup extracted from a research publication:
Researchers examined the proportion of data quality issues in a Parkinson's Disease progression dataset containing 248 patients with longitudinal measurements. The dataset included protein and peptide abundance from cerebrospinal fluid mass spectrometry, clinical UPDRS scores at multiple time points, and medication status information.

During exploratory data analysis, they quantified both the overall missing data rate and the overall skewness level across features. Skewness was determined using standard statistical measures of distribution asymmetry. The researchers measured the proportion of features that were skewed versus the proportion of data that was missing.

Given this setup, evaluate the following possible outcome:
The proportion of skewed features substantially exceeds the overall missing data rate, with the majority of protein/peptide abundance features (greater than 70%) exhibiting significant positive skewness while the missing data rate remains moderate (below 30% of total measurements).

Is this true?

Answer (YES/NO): NO